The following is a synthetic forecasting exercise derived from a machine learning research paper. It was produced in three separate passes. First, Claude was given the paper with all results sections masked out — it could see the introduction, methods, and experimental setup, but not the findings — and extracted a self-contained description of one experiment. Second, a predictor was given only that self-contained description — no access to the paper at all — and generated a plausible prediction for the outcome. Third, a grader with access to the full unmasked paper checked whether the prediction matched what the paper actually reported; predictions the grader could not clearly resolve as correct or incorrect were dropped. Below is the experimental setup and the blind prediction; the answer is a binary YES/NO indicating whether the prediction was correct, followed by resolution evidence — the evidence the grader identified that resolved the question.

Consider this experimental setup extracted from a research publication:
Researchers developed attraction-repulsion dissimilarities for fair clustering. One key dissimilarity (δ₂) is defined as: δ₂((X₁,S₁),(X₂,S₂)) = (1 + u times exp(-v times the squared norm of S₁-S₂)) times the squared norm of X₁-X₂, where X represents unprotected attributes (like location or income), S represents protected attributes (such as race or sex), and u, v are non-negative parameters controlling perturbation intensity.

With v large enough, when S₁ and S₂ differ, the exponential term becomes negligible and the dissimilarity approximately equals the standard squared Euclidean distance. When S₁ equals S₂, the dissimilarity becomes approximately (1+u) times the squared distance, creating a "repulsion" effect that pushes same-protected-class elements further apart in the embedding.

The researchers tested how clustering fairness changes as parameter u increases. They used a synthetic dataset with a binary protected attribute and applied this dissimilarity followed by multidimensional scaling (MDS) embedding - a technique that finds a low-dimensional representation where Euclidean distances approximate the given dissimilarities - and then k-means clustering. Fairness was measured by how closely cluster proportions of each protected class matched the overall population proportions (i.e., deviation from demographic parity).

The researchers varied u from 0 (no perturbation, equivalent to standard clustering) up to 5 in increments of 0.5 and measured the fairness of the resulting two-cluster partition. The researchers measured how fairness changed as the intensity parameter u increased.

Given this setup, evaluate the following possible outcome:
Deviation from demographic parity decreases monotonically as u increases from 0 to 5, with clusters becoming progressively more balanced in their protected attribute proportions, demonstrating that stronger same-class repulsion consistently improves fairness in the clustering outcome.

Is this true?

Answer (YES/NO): NO